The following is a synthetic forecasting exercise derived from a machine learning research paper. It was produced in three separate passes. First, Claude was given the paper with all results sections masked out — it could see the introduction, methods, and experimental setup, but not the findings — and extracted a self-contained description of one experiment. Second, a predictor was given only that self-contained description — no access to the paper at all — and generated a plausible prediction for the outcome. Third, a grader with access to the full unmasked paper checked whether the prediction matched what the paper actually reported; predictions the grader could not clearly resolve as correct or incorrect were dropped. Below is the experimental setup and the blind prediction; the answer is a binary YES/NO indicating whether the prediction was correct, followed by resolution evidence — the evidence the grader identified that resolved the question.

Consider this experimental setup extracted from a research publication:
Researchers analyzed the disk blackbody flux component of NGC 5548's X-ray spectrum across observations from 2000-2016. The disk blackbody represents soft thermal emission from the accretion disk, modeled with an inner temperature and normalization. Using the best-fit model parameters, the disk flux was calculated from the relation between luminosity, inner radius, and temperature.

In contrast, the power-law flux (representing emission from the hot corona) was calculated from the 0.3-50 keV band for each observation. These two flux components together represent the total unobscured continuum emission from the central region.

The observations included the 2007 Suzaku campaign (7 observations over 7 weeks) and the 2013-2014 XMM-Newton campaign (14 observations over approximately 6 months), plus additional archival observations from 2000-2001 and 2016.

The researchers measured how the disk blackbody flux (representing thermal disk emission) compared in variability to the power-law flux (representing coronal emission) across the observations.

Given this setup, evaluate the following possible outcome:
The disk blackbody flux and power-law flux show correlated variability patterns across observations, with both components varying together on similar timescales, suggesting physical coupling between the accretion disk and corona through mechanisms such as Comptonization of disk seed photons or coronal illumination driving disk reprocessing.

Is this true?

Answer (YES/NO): NO